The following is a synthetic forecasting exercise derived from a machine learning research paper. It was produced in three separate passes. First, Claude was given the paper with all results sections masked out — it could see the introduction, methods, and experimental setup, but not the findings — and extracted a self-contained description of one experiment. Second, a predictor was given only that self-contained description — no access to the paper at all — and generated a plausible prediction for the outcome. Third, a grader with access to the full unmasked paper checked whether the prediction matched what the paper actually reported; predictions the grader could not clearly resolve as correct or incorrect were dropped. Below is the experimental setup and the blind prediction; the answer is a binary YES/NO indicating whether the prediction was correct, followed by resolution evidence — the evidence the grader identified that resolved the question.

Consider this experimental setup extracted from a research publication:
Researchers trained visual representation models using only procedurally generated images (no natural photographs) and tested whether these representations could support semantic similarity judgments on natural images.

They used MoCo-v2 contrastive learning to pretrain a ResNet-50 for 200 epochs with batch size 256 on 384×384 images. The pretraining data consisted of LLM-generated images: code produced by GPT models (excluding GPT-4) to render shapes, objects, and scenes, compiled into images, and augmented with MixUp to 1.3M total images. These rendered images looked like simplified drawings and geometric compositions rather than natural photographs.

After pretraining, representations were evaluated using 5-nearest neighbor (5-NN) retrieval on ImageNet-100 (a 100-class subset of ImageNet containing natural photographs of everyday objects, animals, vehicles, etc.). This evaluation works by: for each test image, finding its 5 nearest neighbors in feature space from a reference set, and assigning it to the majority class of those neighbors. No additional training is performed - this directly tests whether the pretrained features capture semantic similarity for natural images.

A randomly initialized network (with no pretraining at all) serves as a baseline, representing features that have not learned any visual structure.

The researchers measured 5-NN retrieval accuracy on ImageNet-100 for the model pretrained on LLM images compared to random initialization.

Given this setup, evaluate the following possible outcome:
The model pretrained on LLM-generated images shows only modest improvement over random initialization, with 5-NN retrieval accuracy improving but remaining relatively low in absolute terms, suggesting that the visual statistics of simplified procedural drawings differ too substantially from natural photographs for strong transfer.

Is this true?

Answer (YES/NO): NO